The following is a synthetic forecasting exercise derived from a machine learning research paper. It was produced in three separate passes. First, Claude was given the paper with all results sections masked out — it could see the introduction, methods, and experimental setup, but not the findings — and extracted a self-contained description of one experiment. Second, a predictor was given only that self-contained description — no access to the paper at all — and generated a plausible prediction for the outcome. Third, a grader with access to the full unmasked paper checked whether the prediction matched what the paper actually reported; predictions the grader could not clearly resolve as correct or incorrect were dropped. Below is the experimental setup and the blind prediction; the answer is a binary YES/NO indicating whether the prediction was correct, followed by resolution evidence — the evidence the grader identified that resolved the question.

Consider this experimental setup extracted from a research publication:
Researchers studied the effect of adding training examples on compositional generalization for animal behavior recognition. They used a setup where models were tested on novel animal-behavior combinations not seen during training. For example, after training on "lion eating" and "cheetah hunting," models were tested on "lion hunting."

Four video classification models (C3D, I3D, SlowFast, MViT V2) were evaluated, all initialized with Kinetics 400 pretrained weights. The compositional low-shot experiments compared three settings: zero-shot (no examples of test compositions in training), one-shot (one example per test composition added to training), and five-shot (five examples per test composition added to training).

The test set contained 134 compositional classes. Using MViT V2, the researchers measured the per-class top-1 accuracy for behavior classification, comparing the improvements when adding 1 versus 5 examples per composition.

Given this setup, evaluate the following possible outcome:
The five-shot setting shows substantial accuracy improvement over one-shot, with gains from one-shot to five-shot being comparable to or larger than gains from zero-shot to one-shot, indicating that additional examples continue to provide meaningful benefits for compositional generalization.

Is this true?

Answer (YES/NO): NO